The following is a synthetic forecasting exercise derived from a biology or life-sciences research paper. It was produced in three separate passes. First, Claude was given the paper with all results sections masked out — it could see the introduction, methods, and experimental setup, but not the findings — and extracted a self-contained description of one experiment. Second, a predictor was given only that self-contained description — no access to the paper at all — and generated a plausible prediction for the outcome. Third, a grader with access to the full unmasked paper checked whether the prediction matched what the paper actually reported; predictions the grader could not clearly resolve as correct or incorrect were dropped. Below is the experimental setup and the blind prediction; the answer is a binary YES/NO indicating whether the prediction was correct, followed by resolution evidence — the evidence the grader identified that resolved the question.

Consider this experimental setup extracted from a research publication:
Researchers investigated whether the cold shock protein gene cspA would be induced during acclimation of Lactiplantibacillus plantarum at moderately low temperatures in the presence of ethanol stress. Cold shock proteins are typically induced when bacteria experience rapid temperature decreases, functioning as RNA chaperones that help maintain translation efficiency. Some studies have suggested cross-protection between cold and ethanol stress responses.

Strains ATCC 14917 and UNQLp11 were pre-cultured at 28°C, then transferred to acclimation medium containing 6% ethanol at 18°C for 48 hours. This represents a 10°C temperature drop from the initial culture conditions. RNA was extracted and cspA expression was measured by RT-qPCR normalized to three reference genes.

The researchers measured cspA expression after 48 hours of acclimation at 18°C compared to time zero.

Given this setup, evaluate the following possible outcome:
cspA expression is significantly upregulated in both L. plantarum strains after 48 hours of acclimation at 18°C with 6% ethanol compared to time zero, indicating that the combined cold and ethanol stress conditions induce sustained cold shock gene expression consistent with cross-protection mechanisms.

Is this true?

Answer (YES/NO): NO